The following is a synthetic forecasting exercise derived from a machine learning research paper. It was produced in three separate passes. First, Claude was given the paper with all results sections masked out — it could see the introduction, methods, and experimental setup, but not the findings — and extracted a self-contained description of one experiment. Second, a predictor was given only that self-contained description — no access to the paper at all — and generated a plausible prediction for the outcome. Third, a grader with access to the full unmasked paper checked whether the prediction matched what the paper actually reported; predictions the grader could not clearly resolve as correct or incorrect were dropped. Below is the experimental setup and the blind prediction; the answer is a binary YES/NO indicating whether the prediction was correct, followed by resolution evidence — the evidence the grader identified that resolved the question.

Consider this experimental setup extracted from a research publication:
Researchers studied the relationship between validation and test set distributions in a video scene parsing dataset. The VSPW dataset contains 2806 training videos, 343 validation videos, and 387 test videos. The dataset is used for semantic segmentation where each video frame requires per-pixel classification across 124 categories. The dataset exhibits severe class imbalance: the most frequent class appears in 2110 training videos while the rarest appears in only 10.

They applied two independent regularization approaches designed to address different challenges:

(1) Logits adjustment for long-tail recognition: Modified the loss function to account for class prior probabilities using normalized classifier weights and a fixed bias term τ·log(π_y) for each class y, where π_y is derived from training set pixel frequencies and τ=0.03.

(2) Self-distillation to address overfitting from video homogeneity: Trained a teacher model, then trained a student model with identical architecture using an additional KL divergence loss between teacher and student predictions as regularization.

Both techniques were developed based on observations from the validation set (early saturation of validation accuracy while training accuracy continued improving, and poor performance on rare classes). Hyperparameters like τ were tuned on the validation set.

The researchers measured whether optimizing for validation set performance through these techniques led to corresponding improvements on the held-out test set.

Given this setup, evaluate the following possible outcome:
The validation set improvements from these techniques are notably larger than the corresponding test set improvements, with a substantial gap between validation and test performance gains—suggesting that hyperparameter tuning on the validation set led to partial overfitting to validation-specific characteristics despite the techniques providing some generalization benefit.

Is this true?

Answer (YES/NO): NO